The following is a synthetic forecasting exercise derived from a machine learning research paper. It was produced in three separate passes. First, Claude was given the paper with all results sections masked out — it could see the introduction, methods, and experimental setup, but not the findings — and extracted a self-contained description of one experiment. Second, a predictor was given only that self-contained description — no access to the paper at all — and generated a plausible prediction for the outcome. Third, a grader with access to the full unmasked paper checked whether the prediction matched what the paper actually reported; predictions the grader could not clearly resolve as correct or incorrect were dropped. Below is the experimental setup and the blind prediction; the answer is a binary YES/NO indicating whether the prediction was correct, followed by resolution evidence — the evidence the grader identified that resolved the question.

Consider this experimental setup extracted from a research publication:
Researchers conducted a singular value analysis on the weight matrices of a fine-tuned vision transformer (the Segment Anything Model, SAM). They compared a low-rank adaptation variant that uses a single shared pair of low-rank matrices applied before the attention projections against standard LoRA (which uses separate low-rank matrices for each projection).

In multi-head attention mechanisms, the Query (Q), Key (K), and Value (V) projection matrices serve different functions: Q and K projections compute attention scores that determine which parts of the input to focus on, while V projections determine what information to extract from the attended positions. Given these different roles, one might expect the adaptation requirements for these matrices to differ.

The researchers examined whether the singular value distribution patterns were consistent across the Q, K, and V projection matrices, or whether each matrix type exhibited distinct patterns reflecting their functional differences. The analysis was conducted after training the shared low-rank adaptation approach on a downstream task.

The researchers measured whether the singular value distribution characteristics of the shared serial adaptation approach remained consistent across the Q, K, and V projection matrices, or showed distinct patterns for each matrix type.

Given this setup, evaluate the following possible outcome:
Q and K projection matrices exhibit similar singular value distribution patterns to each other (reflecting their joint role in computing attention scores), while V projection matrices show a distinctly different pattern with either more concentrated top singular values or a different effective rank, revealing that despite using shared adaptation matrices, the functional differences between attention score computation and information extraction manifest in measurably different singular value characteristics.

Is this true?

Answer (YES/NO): NO